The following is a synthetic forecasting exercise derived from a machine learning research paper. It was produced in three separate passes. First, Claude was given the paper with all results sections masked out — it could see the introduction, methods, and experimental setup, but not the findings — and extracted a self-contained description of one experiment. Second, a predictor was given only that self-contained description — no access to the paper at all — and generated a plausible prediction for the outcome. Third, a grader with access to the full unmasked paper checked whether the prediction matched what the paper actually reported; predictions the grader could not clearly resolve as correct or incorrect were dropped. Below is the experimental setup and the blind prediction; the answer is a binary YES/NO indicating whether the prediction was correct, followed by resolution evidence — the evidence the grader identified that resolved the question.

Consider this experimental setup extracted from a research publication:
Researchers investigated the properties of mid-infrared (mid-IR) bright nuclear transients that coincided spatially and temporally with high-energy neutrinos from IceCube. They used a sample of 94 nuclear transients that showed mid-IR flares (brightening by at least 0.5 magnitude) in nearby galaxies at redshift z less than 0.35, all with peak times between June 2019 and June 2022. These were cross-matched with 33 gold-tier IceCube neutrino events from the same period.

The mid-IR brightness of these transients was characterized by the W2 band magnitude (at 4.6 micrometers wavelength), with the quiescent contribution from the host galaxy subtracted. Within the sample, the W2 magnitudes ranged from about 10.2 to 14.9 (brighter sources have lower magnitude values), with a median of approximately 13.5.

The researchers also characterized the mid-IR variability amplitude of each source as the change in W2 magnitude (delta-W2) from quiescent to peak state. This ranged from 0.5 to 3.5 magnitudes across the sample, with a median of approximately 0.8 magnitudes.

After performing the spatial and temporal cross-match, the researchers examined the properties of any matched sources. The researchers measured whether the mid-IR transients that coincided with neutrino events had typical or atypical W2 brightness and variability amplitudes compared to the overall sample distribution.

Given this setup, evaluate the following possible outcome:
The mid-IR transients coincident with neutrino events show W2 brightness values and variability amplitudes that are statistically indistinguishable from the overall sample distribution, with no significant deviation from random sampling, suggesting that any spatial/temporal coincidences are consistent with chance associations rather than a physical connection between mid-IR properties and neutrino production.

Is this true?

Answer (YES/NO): NO